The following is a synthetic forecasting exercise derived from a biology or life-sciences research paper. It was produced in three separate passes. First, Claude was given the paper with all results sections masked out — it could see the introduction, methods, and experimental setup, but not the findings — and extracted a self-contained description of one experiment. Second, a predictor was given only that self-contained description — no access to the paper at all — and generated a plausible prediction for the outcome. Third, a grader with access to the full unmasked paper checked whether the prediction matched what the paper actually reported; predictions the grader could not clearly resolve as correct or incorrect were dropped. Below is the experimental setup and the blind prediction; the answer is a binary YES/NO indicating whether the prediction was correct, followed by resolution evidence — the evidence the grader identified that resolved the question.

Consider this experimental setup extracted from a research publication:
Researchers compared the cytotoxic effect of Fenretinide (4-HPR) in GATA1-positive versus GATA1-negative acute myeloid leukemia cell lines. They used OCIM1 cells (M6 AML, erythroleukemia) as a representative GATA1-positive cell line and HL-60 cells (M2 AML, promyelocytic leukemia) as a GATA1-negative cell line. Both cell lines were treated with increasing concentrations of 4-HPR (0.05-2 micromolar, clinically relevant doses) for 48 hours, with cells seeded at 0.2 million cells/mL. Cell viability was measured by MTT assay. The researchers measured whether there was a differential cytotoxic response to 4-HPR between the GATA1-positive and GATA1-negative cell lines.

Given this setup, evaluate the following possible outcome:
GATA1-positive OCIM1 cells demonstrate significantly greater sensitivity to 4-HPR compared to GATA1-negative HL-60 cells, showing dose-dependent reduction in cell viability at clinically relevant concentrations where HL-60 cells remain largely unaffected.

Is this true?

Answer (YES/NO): YES